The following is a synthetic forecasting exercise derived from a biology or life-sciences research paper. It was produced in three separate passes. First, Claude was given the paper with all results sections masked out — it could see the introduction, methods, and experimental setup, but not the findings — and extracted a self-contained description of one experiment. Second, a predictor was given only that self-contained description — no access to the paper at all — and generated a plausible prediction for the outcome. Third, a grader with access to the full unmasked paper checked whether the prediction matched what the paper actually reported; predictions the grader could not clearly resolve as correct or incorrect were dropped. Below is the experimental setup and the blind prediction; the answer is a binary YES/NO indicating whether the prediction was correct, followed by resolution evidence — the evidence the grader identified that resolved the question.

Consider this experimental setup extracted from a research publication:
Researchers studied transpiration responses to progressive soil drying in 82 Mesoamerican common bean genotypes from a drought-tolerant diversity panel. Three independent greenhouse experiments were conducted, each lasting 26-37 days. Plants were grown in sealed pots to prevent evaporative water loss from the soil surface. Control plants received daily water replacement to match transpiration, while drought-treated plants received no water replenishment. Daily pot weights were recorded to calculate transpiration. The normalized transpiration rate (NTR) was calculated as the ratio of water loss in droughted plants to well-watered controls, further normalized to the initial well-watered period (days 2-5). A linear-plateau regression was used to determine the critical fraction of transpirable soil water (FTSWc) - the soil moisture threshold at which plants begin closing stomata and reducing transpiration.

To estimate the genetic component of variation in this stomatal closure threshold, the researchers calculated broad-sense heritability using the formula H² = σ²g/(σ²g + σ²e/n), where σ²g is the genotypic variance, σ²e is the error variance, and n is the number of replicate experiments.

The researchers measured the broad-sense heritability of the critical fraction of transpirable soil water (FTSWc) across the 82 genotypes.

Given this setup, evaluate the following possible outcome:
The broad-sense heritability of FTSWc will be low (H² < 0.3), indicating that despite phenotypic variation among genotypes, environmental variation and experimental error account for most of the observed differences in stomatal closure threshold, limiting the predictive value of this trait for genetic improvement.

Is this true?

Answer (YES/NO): NO